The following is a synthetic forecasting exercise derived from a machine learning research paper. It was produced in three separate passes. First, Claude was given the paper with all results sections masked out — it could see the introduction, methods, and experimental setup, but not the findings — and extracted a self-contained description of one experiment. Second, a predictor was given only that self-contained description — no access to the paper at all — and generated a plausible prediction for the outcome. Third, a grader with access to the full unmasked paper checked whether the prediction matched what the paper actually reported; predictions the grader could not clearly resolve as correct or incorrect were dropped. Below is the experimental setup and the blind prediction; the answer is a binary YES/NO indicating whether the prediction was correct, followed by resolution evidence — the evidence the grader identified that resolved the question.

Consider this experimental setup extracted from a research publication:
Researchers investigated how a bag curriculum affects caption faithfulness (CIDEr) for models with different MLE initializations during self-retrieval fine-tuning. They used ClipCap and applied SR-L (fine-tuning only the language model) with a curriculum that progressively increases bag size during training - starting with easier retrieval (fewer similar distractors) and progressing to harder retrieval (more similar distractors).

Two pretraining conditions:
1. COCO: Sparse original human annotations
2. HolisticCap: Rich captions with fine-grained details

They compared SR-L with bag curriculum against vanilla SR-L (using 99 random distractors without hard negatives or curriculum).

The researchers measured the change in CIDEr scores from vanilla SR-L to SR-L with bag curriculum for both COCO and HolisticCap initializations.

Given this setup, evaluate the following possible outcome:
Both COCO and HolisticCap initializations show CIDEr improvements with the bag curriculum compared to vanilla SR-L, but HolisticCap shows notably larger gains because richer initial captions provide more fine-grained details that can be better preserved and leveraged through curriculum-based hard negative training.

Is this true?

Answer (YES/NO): NO